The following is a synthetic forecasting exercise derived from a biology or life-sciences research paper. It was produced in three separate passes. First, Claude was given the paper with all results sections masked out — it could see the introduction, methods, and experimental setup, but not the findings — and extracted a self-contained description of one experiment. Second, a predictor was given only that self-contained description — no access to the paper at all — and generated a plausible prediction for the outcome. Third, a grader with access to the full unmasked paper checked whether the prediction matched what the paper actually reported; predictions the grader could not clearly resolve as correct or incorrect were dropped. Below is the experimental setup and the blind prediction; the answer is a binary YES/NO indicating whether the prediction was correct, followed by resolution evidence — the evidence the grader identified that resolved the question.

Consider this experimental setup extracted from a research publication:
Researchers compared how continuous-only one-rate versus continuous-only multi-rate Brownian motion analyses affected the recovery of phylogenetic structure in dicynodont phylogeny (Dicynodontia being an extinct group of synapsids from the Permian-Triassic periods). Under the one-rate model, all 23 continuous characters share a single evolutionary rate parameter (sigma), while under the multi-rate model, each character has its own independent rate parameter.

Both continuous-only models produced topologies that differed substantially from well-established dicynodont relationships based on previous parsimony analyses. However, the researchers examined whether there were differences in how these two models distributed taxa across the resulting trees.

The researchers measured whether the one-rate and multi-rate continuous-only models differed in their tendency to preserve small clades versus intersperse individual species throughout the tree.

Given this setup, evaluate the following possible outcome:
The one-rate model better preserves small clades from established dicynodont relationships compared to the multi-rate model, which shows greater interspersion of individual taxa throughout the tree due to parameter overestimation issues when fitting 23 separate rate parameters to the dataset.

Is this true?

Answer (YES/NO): NO